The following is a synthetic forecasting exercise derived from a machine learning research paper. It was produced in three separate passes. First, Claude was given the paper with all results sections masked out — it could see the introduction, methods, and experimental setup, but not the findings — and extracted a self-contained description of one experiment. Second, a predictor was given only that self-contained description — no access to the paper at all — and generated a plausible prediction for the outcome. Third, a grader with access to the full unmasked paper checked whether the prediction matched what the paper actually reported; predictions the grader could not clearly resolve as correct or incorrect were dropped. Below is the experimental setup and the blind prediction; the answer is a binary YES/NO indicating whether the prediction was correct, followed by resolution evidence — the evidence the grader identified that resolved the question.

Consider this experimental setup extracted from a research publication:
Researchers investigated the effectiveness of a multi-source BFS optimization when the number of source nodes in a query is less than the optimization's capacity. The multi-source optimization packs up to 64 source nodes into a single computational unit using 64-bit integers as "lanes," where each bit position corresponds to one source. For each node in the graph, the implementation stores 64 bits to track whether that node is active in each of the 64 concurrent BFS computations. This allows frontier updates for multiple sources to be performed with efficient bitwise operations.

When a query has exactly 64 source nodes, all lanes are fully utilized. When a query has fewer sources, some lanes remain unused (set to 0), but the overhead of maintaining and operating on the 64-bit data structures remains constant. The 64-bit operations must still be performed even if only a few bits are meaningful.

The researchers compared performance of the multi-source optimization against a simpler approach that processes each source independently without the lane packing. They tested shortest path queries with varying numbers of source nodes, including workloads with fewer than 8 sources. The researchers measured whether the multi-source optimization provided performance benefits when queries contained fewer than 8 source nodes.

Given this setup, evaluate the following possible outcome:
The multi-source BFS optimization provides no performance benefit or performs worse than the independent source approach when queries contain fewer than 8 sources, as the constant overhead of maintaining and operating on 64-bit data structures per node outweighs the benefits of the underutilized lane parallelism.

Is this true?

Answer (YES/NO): YES